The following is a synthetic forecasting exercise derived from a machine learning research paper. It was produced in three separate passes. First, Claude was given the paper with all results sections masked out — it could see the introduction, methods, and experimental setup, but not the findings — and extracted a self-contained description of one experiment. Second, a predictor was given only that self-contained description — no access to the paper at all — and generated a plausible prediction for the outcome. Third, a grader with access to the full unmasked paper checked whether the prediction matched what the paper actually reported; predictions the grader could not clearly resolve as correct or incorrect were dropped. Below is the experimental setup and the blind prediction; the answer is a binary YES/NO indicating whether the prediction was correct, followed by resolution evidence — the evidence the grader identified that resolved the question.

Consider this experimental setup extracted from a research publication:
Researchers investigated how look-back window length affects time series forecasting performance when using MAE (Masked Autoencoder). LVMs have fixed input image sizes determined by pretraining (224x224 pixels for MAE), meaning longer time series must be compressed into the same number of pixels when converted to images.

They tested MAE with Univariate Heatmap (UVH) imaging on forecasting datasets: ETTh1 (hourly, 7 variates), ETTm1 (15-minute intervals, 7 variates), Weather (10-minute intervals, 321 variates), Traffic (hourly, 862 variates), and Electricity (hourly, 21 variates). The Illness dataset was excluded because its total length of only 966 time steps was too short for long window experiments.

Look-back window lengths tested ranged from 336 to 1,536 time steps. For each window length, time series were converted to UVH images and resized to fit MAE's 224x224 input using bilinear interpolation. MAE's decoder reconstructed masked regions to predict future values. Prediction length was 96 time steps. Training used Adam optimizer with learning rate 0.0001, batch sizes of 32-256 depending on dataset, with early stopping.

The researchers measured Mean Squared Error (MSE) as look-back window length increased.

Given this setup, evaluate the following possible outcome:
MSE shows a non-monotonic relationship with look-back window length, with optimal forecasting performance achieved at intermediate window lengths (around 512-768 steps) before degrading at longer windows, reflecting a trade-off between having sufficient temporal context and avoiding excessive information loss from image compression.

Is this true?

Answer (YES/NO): NO